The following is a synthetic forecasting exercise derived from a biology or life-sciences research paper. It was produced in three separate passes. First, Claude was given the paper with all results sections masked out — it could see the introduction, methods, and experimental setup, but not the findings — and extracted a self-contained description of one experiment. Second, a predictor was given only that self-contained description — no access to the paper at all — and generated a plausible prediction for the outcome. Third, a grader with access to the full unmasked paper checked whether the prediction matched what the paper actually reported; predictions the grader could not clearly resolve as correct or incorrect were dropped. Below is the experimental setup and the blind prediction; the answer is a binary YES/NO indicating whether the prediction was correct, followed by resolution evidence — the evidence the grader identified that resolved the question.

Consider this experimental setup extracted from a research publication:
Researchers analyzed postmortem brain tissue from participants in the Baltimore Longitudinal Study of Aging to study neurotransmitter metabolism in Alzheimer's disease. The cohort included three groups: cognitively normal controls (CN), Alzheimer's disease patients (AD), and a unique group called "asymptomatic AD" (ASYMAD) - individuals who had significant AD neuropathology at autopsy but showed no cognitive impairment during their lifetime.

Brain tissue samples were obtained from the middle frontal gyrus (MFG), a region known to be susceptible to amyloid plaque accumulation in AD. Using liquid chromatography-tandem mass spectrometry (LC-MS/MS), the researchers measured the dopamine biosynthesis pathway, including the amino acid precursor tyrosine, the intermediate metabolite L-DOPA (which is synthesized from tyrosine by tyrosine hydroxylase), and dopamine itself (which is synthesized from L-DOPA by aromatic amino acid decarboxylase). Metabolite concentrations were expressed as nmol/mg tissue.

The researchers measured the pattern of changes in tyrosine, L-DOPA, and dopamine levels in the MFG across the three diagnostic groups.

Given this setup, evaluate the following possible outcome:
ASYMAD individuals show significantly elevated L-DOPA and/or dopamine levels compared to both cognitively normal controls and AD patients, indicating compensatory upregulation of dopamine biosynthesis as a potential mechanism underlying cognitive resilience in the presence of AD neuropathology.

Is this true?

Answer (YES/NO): NO